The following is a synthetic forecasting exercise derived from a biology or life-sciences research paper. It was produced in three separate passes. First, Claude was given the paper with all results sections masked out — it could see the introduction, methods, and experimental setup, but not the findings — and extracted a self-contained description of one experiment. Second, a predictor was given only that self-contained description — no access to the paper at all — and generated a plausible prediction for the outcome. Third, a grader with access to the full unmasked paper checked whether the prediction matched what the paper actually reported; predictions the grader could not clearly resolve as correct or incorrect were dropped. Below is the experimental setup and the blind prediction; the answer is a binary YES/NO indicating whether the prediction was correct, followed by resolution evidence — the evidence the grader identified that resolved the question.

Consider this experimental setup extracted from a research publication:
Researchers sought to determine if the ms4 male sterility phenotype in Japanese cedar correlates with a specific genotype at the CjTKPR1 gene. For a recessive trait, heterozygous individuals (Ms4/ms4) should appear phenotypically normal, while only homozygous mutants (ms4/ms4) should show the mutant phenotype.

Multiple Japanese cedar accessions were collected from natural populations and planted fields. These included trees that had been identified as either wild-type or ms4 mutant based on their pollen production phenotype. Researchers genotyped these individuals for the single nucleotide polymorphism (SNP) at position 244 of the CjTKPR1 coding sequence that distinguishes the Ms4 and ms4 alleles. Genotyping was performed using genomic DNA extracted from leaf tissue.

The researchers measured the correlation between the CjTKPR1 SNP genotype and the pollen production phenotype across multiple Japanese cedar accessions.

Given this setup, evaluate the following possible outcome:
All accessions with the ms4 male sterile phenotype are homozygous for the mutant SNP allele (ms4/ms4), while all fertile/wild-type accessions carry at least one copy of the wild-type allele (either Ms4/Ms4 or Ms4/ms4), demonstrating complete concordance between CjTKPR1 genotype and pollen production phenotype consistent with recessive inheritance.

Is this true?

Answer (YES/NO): YES